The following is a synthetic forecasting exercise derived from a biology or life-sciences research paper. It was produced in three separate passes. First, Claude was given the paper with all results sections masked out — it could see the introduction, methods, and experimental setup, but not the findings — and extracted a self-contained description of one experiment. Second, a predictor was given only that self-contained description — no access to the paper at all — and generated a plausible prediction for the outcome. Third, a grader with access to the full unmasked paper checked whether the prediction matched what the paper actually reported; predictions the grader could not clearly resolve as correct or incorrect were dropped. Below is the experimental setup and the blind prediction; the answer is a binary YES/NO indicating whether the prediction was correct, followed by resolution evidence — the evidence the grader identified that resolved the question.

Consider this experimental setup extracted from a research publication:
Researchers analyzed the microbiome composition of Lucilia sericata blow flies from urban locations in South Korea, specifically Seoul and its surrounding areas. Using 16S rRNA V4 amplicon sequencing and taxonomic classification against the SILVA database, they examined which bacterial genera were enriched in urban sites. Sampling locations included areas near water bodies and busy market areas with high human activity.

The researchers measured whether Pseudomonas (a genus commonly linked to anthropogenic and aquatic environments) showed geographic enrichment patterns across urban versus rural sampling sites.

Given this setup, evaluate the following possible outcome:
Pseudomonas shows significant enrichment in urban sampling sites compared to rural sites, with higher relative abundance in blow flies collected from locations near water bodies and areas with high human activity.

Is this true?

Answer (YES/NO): NO